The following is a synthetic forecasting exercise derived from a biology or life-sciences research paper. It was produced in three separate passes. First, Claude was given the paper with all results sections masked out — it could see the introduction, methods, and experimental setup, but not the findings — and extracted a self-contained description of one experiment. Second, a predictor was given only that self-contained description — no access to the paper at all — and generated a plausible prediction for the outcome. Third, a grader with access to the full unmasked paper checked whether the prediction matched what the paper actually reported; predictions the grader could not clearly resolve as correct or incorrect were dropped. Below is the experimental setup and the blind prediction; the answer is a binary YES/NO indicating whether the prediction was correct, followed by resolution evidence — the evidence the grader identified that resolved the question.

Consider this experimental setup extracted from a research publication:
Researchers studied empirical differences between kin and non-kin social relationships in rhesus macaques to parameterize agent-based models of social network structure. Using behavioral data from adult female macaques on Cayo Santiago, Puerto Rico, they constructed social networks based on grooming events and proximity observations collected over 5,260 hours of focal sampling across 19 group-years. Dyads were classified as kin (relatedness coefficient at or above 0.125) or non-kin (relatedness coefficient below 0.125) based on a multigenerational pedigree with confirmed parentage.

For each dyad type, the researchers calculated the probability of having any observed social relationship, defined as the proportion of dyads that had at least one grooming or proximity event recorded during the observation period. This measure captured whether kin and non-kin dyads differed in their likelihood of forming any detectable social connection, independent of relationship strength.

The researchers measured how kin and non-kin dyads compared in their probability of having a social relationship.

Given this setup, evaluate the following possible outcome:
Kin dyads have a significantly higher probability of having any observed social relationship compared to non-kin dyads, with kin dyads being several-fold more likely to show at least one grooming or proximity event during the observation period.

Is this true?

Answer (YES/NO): NO